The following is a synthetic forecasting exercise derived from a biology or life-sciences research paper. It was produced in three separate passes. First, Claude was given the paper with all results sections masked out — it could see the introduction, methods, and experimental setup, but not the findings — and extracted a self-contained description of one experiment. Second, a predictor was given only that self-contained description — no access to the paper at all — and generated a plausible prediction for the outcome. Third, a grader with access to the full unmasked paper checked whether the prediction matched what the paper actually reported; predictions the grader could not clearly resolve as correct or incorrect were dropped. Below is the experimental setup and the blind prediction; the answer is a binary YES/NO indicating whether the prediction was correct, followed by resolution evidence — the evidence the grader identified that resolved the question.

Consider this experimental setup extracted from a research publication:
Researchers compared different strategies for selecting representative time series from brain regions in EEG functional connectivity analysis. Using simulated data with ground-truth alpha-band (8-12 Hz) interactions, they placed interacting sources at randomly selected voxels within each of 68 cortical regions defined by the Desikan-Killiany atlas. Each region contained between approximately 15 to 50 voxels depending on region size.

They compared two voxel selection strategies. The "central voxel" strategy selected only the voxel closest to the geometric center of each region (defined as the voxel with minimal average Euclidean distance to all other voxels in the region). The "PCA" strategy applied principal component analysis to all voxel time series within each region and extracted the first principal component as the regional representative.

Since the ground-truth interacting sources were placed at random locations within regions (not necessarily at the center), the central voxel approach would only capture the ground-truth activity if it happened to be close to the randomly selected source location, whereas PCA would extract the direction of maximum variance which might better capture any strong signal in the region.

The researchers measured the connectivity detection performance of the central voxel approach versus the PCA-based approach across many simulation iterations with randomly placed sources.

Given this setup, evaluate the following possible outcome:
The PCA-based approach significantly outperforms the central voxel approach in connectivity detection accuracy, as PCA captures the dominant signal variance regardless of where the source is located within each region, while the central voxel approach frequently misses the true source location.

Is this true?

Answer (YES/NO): YES